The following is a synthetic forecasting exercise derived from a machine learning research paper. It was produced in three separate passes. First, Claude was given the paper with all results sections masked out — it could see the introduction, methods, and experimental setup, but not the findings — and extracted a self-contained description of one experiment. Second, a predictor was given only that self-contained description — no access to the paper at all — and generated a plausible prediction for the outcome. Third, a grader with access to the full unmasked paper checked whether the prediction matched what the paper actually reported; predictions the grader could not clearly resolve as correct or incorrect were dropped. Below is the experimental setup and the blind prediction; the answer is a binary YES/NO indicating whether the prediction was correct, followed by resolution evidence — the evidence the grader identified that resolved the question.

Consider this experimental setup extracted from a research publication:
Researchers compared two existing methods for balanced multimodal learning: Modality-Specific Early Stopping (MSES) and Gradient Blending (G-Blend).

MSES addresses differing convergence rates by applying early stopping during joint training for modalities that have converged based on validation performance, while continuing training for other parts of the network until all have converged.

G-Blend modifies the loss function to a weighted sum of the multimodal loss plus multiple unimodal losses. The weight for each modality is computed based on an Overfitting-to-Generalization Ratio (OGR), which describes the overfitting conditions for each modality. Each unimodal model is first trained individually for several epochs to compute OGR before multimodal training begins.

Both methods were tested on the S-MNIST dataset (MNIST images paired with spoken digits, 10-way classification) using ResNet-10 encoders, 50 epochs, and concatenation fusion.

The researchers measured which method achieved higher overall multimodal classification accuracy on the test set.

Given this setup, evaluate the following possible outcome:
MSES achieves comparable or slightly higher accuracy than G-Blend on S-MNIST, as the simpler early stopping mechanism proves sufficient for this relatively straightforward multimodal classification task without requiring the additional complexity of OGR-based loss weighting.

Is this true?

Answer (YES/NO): NO